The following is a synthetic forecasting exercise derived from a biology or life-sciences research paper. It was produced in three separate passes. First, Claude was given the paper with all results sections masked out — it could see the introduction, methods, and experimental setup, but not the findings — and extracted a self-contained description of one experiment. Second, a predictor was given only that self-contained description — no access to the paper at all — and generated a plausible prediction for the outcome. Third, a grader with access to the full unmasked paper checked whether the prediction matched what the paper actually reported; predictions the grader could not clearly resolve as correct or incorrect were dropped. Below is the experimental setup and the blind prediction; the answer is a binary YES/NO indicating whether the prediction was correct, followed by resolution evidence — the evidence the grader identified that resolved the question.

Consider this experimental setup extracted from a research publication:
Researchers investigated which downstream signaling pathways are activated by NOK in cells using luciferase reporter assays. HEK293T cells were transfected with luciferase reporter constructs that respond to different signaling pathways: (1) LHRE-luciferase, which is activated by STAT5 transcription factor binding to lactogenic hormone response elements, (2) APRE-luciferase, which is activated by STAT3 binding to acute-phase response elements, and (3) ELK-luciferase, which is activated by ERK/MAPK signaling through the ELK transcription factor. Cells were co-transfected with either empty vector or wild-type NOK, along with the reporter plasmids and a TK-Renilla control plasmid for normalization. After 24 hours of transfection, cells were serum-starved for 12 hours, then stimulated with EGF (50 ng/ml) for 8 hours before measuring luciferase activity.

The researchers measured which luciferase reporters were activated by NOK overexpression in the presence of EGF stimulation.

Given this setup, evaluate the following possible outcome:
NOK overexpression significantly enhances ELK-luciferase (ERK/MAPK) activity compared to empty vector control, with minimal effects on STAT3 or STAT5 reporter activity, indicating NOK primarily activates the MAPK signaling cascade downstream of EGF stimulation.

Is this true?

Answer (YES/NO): NO